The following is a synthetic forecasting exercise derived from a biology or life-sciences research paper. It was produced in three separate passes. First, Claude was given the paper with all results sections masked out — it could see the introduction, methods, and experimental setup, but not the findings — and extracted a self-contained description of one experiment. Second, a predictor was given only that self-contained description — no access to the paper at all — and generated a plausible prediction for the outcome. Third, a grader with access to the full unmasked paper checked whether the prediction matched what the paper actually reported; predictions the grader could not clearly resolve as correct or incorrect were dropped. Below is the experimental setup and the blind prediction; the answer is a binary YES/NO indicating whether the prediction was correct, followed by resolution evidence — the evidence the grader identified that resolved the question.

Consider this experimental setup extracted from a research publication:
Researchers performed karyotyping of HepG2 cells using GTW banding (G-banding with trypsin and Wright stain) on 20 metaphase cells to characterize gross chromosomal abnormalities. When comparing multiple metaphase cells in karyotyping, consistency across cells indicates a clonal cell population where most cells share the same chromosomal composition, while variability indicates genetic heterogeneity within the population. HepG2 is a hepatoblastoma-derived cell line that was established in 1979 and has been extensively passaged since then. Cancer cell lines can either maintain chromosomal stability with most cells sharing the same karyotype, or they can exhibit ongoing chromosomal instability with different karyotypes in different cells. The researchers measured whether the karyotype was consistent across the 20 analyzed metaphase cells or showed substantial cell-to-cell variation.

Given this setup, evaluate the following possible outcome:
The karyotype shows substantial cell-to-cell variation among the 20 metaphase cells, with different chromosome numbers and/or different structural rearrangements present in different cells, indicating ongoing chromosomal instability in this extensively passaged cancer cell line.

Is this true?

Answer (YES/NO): YES